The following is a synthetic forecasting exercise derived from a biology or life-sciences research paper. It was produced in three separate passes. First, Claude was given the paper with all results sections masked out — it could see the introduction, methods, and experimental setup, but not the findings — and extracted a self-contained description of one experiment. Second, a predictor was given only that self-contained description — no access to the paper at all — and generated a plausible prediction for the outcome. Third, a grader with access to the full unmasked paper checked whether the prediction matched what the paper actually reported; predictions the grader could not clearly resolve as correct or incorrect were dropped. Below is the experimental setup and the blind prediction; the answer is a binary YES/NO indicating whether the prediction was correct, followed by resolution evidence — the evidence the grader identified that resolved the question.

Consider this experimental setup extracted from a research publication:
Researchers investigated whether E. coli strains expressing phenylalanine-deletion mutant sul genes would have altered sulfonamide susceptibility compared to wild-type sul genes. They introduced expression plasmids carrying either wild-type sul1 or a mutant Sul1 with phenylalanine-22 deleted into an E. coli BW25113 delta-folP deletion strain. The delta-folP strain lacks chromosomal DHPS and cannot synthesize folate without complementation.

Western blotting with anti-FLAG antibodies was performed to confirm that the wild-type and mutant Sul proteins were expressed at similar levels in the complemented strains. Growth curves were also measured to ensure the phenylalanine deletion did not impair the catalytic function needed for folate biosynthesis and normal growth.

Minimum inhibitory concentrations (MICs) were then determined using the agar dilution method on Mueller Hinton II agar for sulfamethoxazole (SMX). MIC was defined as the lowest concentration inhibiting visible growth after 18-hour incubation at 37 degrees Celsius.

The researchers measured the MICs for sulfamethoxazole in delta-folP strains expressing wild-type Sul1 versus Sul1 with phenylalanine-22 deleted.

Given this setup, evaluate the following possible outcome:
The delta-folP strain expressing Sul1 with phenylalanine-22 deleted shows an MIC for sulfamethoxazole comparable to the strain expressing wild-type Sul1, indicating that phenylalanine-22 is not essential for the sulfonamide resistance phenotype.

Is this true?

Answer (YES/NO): NO